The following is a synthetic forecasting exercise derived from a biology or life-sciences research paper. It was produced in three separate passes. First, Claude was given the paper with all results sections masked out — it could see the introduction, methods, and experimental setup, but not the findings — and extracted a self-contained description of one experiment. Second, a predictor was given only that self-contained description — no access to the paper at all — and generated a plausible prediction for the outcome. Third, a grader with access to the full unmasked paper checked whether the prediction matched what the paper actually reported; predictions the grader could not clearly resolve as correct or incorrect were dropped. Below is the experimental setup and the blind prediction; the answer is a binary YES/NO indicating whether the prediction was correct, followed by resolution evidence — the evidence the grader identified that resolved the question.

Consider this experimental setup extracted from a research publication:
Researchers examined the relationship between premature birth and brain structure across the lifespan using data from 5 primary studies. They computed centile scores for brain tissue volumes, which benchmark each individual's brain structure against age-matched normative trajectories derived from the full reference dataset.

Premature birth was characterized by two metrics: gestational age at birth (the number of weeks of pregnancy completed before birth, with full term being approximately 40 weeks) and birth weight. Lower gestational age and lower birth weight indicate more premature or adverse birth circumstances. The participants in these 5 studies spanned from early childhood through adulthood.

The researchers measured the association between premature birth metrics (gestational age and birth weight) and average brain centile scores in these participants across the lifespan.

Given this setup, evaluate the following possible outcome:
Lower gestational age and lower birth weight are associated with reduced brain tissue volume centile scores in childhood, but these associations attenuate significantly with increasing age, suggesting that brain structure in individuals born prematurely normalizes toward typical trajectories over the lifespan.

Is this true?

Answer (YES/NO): NO